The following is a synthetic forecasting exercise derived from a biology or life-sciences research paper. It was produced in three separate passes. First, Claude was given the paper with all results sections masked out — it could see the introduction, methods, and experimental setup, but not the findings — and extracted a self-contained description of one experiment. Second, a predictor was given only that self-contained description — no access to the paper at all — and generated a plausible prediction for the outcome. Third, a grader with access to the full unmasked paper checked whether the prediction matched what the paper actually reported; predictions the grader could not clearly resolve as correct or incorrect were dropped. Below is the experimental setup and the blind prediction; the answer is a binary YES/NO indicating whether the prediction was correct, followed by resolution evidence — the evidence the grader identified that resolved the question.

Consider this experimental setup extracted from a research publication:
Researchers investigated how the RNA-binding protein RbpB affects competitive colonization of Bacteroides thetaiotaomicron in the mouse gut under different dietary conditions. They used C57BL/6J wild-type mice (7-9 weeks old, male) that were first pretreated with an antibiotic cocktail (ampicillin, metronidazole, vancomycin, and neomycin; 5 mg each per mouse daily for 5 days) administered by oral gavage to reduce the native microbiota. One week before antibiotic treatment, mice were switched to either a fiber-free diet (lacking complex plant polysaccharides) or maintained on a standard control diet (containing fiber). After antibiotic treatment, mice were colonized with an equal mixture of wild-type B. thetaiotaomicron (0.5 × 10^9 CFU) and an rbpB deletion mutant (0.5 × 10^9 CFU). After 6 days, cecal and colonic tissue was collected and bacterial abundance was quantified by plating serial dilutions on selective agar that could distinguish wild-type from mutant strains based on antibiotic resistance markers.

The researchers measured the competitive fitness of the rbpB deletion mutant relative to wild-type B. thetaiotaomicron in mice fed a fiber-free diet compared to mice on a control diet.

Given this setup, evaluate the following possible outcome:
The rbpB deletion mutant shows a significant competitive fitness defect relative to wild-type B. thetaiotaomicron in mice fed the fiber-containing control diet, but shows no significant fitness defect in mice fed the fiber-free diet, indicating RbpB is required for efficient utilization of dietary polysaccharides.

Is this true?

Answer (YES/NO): YES